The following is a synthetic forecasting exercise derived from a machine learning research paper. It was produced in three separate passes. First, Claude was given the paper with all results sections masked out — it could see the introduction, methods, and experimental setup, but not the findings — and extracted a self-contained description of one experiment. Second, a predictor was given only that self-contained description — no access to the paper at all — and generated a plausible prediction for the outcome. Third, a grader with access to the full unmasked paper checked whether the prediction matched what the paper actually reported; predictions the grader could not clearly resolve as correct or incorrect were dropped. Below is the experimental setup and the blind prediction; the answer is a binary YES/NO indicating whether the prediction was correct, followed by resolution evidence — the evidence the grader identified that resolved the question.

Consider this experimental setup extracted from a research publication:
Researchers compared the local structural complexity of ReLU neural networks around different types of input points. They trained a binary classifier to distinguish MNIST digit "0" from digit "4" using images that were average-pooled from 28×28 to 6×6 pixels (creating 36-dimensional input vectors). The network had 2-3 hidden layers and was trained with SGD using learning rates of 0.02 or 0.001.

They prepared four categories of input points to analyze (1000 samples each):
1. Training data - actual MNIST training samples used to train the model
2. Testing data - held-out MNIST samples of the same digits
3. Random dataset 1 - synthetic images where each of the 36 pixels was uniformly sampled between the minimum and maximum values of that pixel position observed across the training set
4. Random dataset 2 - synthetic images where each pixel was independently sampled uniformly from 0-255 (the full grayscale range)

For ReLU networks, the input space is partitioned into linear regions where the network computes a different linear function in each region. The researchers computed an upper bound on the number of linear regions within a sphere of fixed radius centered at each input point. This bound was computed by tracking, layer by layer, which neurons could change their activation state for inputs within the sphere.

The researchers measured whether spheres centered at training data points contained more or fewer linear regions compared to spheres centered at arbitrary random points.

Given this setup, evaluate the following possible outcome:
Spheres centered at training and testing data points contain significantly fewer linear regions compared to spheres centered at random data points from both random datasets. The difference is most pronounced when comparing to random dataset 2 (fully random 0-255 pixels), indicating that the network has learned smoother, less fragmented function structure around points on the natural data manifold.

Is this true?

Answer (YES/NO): NO